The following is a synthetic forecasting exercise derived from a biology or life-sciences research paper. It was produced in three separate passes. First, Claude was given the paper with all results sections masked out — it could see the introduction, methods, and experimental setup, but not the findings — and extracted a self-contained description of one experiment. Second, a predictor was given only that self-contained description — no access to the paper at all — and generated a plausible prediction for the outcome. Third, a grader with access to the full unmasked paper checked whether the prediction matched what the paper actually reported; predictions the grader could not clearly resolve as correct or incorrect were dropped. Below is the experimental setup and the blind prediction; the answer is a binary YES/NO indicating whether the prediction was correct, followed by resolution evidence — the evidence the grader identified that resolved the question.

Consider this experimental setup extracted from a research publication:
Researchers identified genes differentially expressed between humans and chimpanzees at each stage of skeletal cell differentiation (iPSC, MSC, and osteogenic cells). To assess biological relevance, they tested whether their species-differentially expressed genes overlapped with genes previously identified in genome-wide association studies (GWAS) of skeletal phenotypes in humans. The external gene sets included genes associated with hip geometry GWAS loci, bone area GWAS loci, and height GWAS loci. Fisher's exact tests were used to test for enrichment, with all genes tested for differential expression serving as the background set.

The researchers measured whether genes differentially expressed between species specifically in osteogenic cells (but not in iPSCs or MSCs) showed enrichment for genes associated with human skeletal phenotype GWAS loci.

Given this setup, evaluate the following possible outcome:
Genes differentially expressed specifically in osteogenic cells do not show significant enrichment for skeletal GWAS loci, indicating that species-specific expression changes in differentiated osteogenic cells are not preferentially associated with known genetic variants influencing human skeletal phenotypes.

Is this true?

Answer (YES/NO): YES